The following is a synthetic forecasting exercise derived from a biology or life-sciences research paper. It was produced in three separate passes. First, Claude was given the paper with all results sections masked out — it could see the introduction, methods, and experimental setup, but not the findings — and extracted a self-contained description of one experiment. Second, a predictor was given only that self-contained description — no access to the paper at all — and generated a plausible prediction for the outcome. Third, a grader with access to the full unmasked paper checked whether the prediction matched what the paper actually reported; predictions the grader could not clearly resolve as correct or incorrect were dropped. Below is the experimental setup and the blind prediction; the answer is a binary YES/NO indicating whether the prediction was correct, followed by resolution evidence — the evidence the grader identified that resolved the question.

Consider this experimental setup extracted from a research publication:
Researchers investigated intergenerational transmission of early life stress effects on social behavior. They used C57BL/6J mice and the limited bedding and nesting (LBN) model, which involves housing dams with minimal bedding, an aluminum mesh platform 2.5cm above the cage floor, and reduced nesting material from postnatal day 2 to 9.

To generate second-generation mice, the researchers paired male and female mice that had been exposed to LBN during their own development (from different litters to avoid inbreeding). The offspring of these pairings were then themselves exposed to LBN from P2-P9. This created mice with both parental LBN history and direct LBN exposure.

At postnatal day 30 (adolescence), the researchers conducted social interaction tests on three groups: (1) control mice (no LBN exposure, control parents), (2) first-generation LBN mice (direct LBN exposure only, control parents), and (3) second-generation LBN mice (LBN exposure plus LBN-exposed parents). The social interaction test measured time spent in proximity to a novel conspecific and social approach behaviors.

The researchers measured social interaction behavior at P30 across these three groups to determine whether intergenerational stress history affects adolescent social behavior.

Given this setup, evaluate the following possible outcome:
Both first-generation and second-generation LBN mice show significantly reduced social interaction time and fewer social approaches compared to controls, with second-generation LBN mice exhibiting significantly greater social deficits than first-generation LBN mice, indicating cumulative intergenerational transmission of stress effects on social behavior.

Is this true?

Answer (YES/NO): NO